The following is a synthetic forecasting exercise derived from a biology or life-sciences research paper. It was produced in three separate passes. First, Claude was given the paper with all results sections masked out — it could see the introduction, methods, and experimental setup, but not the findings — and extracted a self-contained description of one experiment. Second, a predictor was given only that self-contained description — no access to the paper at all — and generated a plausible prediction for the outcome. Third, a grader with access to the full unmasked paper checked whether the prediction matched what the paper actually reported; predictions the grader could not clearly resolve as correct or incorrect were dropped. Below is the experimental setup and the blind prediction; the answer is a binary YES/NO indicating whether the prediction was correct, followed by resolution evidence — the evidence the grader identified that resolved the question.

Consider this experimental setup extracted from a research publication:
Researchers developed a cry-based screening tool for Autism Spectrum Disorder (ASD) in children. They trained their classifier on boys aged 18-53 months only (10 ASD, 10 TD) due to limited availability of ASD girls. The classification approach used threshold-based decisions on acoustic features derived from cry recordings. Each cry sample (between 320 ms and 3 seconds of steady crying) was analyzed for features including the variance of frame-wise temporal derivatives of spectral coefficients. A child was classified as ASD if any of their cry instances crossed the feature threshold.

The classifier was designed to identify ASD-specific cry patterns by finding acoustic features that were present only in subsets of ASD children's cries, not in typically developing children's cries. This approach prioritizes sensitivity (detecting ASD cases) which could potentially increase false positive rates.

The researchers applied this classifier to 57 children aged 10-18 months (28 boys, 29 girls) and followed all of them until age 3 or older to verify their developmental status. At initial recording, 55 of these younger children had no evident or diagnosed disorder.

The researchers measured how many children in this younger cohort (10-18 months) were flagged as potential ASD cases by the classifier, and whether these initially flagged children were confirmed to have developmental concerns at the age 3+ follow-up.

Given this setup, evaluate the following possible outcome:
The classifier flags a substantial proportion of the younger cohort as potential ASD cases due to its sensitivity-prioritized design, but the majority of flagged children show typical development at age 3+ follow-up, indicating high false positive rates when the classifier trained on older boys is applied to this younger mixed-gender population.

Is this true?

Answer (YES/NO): NO